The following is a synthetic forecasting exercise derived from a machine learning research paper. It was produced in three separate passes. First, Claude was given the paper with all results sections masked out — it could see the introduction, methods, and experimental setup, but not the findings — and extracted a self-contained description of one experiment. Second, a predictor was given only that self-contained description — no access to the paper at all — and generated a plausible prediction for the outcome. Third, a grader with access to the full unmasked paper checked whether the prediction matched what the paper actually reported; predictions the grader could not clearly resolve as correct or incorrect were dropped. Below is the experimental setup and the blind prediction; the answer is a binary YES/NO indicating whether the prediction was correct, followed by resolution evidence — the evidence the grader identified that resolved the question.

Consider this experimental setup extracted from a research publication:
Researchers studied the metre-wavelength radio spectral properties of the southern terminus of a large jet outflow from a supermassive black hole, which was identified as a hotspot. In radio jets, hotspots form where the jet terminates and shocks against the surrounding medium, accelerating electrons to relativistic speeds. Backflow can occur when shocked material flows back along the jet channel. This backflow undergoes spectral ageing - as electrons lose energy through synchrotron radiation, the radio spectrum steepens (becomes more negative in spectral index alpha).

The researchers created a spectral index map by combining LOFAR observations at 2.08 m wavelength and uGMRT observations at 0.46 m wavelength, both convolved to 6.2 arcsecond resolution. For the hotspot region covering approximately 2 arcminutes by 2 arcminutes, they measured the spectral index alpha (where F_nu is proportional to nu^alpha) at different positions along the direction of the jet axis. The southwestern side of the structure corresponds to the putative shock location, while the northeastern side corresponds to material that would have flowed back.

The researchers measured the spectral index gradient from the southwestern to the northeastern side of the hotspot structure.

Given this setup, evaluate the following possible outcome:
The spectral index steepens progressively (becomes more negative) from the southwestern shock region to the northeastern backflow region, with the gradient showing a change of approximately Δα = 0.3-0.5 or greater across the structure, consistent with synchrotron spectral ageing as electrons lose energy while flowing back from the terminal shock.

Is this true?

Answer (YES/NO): YES